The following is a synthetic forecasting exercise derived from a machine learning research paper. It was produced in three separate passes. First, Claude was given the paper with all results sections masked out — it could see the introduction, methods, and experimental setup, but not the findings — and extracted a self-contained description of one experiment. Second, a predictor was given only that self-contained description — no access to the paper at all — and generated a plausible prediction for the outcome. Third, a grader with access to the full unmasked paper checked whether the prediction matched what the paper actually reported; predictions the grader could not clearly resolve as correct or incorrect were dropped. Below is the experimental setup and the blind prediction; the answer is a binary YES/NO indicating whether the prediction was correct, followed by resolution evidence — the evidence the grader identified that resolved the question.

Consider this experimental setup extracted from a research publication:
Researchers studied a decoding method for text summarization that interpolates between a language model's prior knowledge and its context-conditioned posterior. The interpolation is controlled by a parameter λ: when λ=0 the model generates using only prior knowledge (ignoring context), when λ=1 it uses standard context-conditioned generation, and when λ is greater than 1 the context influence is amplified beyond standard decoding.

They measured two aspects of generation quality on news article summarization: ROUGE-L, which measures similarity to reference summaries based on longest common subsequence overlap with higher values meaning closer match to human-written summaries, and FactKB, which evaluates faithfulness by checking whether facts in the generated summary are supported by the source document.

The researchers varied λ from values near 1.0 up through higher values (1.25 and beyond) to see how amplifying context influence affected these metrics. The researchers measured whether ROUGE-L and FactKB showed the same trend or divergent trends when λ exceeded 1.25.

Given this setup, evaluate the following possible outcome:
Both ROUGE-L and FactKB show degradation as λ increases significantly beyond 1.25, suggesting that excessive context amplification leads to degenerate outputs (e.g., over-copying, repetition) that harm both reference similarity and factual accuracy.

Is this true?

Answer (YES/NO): NO